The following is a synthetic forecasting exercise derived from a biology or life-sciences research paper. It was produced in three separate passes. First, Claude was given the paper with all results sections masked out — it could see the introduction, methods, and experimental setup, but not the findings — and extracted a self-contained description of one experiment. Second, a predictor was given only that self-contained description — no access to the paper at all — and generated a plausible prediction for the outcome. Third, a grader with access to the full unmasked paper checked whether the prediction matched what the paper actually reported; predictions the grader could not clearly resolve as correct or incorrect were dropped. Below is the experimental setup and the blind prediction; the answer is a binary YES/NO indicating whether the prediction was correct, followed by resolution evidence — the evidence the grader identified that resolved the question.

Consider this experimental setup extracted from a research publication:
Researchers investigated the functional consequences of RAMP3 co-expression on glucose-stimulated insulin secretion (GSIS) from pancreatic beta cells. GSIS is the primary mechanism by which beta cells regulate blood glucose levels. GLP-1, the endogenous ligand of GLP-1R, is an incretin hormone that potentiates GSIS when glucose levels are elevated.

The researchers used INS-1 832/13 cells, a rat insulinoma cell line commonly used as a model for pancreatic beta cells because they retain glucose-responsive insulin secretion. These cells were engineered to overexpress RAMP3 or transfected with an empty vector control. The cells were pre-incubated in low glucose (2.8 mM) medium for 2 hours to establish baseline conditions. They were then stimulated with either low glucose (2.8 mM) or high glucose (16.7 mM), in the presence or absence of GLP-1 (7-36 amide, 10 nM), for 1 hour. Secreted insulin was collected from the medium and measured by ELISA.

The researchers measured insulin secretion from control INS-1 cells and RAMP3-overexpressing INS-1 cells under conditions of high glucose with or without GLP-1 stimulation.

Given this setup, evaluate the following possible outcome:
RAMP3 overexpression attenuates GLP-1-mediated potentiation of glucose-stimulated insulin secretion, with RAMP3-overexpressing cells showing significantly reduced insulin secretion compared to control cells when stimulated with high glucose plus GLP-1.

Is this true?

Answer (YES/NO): NO